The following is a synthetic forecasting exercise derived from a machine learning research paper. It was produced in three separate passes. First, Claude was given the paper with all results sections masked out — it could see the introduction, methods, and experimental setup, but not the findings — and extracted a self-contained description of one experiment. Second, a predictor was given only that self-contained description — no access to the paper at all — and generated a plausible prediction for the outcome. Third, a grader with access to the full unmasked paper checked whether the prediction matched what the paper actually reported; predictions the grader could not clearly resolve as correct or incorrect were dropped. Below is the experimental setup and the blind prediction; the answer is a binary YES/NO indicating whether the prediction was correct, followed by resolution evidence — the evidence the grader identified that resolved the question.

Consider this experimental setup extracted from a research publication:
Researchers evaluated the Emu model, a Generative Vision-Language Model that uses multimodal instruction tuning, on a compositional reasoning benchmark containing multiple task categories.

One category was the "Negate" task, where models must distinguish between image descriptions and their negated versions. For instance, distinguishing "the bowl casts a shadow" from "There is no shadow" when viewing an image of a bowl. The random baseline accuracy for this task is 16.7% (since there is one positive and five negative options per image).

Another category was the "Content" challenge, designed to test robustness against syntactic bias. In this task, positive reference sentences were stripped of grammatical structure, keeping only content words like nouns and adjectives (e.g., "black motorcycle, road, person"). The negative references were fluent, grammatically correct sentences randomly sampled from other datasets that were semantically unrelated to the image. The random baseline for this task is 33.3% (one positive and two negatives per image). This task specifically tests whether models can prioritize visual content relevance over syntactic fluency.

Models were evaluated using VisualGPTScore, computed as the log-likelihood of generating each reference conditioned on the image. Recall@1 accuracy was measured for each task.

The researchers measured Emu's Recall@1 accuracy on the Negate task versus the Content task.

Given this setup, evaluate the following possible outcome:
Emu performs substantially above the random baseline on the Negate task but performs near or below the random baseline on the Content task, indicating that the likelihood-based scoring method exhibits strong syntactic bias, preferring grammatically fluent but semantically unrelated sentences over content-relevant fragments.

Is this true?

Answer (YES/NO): YES